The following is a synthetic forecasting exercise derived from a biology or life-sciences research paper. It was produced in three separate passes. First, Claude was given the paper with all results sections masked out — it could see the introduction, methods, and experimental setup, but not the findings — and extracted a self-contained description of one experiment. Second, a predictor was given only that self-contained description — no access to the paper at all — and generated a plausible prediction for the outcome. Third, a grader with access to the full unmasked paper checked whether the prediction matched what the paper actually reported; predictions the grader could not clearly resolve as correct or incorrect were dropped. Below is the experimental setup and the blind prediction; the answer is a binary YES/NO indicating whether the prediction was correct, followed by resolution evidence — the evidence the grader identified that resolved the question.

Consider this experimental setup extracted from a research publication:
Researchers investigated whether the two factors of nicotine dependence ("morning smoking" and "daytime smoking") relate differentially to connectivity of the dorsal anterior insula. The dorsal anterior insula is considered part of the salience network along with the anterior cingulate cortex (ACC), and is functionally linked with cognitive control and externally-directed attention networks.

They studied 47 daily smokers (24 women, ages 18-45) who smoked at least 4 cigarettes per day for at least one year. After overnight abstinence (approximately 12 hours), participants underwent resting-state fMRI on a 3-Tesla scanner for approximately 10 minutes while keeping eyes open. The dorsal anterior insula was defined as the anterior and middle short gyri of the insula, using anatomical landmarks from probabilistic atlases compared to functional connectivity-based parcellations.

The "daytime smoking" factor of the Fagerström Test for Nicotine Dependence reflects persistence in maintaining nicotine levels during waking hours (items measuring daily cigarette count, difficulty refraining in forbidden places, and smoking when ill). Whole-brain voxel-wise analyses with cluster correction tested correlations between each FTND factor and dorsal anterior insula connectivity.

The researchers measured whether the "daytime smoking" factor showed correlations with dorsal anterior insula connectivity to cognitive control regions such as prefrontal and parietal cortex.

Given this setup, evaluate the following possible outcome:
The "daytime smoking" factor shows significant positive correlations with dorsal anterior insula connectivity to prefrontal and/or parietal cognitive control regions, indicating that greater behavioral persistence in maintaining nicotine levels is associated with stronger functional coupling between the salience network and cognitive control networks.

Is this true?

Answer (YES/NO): NO